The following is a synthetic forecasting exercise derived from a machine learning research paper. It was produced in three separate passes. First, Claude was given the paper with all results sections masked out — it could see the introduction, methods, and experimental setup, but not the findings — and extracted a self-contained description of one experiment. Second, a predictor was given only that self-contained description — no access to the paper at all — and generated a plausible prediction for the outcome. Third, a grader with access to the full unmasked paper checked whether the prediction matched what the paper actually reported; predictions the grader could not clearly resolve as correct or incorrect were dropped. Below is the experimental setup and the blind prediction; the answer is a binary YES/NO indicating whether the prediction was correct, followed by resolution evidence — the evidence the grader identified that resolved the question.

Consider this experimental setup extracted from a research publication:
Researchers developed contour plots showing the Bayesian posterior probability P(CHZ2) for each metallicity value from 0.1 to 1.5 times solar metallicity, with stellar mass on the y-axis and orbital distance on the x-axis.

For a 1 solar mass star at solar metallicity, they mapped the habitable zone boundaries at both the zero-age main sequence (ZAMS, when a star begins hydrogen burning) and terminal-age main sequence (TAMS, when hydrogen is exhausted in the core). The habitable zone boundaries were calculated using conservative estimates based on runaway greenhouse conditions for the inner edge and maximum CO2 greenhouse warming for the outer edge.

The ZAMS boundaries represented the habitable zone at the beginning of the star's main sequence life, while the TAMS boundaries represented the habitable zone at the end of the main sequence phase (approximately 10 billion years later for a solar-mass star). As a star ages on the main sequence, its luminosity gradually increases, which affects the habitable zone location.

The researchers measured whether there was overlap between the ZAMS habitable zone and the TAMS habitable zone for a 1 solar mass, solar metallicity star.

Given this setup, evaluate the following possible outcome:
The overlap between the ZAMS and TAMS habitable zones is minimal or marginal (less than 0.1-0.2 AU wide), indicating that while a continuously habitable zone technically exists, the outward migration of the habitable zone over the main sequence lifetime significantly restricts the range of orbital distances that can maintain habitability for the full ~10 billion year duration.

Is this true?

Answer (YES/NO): NO